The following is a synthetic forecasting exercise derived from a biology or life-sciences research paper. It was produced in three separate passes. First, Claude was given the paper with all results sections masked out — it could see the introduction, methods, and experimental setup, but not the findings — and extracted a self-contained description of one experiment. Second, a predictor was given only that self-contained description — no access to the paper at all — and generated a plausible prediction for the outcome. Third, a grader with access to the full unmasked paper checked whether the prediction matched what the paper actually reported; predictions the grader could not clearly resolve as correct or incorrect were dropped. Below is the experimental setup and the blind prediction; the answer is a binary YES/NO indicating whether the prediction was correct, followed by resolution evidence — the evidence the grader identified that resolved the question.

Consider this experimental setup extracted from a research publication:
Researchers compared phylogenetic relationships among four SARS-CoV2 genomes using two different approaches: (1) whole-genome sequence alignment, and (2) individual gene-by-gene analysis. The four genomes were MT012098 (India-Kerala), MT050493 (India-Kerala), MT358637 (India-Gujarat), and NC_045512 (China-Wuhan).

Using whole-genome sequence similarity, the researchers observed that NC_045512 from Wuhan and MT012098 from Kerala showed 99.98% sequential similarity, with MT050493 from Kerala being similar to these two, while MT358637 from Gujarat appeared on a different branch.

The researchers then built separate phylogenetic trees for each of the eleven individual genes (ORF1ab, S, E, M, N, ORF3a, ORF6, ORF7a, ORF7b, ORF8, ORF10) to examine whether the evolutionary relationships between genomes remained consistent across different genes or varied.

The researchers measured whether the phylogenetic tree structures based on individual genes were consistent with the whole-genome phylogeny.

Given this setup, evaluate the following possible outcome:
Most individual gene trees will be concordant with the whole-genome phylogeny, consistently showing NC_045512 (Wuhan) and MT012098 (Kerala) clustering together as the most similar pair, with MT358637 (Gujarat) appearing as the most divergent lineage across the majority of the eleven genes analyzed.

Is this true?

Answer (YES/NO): NO